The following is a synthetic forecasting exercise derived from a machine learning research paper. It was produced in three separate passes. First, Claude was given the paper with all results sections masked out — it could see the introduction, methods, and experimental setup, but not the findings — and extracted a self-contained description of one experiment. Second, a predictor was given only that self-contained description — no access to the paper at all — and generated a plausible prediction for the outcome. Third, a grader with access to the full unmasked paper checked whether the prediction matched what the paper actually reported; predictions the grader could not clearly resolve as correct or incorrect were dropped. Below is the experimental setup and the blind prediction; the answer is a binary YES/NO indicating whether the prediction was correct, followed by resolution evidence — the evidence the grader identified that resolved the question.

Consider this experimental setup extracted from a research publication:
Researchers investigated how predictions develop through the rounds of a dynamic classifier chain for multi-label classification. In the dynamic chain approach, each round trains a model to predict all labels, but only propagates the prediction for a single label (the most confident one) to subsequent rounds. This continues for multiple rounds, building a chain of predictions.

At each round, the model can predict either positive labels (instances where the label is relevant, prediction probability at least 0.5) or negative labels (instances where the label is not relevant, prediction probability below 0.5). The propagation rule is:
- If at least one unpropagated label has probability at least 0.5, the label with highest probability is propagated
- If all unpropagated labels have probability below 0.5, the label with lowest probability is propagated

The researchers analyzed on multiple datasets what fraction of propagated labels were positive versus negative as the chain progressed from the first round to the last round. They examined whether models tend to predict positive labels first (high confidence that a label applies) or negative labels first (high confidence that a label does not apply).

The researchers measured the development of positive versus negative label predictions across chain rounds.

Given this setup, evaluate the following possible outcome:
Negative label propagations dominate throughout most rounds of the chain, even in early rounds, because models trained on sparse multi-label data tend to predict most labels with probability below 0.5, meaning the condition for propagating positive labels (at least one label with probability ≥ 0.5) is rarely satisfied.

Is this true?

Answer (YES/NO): NO